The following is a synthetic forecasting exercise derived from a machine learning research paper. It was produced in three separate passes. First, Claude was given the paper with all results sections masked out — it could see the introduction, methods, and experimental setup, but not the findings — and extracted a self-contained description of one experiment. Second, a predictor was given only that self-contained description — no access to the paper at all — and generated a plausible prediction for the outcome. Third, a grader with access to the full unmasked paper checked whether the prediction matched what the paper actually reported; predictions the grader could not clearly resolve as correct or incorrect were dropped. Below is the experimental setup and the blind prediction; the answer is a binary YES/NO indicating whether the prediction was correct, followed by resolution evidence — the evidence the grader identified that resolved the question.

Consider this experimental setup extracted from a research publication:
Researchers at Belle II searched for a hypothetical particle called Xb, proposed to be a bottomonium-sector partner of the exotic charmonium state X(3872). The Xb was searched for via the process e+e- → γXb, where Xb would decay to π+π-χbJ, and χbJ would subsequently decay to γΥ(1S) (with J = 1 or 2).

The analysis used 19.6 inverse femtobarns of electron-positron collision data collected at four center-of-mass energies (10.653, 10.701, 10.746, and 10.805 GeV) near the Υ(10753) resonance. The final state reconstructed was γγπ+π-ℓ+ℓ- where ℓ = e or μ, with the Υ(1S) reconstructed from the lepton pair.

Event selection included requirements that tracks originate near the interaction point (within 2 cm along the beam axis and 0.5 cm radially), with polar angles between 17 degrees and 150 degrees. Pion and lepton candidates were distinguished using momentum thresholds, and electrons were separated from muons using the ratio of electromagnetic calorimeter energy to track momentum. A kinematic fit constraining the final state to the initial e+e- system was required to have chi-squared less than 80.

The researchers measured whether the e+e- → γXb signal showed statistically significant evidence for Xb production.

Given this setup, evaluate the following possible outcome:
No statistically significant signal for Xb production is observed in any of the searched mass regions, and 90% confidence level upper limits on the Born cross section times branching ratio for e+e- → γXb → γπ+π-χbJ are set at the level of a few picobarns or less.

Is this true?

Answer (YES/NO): YES